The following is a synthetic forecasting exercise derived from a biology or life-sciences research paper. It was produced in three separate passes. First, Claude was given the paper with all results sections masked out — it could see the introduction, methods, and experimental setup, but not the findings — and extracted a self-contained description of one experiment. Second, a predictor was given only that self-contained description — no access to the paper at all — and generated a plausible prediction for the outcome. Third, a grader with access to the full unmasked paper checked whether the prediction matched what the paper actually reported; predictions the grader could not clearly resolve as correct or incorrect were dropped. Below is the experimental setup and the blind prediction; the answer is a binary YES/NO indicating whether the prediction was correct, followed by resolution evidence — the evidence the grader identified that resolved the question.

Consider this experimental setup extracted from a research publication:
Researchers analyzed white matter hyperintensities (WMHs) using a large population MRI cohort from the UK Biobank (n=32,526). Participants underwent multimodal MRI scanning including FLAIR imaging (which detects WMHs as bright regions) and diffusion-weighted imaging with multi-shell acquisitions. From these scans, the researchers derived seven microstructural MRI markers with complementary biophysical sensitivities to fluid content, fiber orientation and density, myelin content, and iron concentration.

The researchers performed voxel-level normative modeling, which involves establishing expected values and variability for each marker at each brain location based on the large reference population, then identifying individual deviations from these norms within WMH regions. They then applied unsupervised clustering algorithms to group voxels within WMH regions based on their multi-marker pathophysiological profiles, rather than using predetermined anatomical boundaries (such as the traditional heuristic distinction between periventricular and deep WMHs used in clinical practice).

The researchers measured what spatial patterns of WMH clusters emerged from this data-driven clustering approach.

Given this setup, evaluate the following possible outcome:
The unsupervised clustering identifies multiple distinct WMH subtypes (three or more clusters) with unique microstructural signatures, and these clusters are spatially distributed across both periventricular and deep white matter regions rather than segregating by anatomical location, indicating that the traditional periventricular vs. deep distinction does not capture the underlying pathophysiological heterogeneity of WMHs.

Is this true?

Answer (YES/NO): NO